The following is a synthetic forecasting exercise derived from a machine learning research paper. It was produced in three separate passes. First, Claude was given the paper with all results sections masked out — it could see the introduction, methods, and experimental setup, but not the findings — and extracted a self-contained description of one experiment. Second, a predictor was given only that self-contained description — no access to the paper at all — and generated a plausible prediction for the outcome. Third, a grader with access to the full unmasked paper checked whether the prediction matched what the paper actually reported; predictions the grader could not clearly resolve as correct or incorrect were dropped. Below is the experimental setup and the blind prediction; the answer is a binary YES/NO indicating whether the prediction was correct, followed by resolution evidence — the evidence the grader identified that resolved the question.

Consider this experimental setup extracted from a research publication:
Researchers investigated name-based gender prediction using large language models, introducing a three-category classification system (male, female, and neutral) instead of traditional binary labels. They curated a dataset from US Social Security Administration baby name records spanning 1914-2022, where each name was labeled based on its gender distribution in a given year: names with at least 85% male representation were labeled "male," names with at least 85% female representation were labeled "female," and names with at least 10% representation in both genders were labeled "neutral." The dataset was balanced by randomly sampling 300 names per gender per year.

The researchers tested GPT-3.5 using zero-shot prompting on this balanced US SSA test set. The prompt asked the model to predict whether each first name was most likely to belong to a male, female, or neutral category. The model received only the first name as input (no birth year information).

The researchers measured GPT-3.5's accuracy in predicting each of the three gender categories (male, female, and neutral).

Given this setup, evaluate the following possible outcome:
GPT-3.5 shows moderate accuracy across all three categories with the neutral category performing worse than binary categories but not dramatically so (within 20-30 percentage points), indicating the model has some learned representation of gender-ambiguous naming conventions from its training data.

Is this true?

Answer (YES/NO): NO